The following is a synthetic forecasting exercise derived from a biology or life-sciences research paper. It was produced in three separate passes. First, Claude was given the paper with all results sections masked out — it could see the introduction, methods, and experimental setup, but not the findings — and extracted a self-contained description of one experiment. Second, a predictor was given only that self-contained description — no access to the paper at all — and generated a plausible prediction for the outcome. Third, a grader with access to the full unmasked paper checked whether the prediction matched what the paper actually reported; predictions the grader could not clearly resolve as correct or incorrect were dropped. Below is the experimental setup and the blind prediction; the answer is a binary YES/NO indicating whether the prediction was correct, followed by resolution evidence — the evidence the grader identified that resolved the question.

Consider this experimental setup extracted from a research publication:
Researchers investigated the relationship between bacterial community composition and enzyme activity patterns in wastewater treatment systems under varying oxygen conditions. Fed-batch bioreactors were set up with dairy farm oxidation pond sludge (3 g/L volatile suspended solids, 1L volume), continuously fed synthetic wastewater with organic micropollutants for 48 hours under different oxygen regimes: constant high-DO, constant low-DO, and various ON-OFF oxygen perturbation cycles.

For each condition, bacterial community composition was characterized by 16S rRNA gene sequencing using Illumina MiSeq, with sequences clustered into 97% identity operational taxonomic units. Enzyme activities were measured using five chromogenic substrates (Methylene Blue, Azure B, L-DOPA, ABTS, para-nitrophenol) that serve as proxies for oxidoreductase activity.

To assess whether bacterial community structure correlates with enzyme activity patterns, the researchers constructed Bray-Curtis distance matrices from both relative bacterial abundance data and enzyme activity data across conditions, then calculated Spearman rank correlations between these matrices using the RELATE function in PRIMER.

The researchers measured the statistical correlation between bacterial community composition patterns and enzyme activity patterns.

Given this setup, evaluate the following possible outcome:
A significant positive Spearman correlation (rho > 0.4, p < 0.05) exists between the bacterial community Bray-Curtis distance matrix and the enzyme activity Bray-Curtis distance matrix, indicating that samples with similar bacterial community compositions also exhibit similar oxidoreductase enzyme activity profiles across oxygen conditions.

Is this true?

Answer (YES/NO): YES